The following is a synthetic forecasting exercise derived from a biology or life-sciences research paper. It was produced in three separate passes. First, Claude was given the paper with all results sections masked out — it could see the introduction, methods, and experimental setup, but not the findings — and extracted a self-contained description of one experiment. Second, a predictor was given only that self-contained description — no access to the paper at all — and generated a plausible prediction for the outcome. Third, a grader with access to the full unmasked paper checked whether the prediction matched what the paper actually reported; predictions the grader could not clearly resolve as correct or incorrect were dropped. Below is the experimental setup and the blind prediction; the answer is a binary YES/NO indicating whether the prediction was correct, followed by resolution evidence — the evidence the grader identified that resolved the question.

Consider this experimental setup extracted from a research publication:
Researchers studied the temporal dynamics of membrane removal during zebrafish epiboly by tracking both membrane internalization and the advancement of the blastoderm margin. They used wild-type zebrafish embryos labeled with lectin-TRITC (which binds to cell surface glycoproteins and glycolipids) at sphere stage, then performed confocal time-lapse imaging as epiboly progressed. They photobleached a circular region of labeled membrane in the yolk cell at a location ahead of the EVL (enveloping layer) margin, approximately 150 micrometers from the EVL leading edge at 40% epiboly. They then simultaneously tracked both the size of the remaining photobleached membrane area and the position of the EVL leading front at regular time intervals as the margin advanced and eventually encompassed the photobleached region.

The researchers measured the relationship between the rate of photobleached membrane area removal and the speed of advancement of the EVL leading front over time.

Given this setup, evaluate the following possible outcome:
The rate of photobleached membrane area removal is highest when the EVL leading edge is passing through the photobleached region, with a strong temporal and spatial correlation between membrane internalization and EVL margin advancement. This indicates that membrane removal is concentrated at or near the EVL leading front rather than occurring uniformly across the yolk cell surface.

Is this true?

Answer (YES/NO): YES